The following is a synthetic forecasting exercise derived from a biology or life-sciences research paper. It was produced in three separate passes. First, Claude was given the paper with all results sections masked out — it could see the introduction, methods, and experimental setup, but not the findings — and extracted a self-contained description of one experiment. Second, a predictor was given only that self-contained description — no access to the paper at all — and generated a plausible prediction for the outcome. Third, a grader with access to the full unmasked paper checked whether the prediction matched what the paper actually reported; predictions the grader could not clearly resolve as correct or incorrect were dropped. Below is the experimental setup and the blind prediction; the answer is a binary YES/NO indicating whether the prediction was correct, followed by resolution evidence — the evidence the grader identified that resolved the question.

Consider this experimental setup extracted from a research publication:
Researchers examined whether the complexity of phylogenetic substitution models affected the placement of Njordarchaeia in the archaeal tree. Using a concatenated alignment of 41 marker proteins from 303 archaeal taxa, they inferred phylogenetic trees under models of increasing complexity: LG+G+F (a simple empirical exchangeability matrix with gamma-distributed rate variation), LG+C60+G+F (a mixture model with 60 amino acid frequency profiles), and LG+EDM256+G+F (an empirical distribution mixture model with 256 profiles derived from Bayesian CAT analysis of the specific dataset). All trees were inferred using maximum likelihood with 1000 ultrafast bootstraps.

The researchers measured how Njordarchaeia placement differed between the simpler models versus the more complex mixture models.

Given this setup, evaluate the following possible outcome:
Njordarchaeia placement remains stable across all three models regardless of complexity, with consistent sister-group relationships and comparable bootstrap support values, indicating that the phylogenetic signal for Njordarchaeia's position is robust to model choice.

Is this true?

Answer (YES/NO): NO